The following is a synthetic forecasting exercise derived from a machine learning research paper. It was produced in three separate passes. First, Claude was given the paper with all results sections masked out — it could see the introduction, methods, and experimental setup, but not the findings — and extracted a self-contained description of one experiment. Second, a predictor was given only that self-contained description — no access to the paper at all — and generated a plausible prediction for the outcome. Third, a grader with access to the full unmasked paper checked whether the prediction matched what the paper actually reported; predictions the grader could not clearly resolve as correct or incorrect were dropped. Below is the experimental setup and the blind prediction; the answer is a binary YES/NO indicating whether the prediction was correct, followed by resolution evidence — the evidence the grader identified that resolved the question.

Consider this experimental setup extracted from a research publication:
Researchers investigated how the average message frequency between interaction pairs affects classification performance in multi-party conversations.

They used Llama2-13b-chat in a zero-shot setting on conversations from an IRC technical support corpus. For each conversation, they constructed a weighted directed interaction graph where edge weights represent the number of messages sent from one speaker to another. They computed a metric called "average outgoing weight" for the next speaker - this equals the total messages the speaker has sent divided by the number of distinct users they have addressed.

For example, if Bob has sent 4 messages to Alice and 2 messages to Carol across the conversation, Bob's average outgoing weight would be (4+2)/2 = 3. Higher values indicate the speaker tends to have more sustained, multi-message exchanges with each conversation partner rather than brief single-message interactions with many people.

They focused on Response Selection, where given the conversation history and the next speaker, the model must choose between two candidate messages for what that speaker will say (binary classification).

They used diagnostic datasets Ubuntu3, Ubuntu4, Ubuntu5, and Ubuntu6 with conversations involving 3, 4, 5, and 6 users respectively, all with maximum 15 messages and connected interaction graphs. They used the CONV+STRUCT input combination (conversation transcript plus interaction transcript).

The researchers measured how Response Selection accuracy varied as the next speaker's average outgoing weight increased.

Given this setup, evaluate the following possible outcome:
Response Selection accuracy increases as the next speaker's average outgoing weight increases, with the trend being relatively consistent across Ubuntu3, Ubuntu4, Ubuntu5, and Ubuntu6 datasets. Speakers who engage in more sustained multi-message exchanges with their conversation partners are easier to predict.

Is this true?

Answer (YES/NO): NO